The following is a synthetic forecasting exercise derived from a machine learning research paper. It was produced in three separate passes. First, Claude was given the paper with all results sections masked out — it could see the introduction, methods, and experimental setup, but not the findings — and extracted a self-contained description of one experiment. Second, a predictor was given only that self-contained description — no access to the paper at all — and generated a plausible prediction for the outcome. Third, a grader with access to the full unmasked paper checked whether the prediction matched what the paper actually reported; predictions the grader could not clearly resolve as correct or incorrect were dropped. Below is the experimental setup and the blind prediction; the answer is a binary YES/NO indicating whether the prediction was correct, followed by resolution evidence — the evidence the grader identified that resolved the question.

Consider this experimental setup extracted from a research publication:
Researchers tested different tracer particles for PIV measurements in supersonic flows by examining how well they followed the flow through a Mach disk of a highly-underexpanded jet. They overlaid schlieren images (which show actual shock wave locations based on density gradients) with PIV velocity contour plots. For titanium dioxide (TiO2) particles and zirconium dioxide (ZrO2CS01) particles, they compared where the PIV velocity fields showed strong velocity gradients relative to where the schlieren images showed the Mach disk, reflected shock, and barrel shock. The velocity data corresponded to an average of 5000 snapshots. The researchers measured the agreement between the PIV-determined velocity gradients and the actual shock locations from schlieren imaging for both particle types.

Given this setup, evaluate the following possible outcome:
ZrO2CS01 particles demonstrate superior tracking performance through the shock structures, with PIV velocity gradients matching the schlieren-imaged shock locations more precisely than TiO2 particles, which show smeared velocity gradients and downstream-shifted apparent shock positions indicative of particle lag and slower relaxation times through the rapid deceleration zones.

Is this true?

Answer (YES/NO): NO